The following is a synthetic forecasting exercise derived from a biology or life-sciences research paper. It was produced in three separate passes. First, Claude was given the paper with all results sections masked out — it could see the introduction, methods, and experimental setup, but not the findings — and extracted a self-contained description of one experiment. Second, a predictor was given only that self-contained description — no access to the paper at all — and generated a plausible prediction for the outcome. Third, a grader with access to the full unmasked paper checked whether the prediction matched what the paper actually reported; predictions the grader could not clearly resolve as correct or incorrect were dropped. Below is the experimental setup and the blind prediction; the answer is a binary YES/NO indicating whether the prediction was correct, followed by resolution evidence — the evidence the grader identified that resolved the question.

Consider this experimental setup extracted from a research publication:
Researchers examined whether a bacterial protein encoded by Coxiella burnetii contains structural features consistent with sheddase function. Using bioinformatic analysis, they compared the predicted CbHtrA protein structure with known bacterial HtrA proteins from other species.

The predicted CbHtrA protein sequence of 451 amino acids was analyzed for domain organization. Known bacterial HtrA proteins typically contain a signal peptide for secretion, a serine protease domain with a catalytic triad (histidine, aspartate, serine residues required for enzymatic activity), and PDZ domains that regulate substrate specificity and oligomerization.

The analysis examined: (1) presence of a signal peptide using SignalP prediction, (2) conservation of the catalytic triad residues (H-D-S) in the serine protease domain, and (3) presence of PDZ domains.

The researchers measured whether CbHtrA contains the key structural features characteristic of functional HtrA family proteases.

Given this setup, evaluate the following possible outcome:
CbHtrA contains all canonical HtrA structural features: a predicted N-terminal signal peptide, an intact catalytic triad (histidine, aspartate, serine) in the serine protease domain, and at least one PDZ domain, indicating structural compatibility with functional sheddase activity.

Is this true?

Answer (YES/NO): YES